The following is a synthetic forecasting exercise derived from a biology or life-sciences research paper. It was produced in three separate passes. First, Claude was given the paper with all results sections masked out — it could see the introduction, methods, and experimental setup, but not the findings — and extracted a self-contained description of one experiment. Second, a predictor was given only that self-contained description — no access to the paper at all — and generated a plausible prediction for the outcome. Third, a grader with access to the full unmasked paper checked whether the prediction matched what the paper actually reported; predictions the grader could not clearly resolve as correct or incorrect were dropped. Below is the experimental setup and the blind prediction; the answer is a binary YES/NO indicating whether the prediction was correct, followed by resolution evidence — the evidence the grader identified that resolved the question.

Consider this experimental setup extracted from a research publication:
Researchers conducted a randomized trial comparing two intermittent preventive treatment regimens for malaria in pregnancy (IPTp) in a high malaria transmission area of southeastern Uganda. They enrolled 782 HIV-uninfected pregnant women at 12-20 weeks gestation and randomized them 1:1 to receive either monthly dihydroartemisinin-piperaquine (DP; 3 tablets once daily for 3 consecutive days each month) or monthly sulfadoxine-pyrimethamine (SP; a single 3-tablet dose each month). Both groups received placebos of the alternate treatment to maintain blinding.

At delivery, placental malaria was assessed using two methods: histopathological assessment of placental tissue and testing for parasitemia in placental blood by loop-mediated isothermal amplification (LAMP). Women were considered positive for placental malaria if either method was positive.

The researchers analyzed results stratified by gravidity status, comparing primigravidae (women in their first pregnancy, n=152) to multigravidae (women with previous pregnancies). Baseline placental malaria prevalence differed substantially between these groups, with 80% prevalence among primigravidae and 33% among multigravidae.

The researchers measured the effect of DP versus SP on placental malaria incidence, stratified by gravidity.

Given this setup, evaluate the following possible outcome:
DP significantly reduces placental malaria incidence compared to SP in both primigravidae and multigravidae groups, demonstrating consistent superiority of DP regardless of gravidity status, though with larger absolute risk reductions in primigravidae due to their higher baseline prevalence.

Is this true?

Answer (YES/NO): NO